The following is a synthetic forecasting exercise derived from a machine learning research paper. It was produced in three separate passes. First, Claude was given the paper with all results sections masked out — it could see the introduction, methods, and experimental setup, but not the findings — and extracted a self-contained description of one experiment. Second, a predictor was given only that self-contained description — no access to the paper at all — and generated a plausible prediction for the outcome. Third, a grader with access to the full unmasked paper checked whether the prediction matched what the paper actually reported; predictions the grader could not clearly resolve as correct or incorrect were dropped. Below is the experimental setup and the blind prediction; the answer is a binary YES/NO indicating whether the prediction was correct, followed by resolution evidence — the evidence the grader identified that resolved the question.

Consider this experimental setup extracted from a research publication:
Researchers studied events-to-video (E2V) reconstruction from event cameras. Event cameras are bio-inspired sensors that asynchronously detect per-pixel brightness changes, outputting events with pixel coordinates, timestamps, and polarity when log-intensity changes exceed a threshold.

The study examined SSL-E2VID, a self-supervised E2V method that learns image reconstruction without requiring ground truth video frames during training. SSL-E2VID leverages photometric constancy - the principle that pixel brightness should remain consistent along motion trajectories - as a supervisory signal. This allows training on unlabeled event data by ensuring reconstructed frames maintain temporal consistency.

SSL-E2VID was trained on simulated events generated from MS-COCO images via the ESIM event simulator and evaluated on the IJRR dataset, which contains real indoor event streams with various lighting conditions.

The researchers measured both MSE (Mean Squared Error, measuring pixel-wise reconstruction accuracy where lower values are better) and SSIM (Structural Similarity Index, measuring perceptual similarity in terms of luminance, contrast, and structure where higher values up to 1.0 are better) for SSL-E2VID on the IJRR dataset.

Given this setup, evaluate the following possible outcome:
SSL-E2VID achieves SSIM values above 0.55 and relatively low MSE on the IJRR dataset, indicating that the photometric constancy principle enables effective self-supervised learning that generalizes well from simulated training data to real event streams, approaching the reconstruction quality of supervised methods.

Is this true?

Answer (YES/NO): NO